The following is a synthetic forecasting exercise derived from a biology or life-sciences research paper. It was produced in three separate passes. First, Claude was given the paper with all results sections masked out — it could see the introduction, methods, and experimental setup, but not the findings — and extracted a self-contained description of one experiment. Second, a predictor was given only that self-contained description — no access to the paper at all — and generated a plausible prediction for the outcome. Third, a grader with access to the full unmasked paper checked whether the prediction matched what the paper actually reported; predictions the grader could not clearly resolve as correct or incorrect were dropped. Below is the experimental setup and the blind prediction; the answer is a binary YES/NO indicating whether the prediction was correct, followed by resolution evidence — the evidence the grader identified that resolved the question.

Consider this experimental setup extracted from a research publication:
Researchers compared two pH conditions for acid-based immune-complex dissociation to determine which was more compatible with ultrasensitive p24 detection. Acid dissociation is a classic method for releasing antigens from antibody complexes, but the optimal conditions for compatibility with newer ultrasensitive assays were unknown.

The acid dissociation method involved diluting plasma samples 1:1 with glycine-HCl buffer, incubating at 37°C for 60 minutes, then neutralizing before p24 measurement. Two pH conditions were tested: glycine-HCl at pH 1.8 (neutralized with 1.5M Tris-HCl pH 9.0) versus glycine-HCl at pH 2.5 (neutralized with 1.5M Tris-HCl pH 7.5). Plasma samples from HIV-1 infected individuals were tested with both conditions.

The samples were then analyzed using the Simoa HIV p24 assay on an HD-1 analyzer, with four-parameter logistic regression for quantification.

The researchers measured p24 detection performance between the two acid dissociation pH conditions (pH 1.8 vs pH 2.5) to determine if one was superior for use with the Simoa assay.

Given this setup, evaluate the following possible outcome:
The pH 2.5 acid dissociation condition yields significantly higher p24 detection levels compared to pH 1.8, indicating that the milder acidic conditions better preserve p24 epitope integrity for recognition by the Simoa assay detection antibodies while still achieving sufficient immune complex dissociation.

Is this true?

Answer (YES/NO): NO